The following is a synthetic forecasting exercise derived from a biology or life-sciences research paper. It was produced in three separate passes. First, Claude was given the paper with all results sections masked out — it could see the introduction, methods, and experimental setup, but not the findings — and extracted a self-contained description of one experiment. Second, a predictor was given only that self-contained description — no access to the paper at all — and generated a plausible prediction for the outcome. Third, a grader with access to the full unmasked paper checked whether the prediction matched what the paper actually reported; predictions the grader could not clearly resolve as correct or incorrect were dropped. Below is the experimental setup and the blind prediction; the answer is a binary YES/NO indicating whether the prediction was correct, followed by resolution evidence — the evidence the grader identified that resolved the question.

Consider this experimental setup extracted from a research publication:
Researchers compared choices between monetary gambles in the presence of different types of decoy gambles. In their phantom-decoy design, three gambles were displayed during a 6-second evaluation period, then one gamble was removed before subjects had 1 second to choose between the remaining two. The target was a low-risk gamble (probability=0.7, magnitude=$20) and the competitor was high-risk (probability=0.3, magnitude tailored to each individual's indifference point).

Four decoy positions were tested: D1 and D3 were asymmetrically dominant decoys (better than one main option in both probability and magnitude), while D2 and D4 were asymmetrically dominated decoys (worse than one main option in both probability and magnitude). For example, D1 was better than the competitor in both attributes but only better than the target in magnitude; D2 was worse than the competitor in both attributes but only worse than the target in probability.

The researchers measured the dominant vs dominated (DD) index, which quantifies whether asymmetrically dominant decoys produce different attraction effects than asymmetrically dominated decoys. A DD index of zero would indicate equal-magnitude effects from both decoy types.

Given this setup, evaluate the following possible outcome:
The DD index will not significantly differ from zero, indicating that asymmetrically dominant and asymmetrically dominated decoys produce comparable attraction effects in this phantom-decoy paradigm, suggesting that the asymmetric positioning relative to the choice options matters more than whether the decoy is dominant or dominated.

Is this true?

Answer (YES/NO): YES